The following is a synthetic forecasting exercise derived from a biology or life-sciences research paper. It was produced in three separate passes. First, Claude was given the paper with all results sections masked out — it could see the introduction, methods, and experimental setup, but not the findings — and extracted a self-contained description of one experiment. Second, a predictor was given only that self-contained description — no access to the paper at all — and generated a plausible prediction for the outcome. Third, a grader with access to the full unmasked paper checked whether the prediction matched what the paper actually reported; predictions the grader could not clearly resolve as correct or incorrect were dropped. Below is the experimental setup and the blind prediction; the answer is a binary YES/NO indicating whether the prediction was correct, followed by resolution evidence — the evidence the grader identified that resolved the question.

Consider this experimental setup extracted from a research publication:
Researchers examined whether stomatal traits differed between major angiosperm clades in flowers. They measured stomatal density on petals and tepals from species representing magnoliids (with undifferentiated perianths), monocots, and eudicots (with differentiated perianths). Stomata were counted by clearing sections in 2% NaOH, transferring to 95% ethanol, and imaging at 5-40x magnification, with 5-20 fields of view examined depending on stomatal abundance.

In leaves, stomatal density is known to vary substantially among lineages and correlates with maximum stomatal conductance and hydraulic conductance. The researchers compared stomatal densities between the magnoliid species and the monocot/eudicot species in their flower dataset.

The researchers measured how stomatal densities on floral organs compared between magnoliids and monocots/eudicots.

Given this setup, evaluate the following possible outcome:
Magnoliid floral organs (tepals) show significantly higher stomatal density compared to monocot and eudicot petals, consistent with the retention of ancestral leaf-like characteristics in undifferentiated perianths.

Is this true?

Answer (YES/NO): YES